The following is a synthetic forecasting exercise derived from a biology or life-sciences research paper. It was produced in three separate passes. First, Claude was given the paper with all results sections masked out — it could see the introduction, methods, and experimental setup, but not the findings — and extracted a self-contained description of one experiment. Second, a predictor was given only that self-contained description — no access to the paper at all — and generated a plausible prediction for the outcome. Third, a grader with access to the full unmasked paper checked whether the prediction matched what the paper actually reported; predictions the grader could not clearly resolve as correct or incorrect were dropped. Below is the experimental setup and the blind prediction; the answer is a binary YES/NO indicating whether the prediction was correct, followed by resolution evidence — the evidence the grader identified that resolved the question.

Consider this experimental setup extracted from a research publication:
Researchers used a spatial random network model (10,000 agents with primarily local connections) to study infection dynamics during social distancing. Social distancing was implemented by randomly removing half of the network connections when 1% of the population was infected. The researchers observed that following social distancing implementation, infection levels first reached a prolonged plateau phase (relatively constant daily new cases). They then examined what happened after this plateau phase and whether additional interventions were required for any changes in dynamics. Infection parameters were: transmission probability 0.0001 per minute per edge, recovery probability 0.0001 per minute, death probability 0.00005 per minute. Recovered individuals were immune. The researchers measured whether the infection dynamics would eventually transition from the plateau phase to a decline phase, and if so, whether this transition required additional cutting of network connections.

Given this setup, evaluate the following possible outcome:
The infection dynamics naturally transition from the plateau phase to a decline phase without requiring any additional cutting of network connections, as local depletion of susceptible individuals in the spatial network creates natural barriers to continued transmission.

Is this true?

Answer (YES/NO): YES